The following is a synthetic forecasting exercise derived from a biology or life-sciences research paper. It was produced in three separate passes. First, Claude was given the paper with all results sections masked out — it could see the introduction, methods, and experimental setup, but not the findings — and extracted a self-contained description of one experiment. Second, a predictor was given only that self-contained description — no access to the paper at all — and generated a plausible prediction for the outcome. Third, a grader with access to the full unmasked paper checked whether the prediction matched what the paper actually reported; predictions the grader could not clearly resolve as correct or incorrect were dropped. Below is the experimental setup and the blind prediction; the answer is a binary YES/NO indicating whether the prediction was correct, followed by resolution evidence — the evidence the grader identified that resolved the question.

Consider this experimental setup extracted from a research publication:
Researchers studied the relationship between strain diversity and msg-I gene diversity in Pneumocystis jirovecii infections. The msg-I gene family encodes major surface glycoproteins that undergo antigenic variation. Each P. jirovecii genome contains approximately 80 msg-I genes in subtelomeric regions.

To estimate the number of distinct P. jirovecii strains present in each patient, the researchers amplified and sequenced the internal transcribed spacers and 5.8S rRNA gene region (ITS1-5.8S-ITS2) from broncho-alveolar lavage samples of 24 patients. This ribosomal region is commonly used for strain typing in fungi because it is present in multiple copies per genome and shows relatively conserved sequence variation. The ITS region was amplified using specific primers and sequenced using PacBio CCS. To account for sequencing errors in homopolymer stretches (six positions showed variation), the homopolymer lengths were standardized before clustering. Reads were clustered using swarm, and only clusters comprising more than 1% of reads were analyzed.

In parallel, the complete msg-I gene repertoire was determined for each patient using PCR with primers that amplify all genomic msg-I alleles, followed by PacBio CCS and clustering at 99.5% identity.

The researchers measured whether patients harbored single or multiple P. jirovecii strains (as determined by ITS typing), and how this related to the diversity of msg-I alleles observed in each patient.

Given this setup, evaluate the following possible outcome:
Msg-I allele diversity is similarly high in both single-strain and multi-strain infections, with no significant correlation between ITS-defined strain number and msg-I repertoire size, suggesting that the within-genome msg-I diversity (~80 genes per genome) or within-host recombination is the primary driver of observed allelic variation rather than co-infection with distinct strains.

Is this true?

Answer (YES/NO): NO